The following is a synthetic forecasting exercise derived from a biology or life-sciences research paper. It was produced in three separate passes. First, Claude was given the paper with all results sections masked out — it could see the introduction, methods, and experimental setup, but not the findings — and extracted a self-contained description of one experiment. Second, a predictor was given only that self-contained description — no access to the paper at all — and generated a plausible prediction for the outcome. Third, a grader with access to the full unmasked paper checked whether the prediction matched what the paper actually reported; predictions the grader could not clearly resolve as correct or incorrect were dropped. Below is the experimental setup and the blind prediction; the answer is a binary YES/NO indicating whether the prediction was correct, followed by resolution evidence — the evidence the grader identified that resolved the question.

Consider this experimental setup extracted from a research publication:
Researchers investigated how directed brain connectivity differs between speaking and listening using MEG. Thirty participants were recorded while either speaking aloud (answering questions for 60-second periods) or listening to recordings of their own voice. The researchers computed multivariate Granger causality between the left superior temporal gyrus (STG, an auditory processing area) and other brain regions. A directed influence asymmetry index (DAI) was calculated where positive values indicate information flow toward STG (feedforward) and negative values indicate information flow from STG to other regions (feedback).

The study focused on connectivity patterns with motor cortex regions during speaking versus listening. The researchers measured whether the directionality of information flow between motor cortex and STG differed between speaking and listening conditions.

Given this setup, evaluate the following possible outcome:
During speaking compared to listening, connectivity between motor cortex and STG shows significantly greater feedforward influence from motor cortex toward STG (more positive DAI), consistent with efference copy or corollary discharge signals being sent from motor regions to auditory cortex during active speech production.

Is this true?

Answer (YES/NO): NO